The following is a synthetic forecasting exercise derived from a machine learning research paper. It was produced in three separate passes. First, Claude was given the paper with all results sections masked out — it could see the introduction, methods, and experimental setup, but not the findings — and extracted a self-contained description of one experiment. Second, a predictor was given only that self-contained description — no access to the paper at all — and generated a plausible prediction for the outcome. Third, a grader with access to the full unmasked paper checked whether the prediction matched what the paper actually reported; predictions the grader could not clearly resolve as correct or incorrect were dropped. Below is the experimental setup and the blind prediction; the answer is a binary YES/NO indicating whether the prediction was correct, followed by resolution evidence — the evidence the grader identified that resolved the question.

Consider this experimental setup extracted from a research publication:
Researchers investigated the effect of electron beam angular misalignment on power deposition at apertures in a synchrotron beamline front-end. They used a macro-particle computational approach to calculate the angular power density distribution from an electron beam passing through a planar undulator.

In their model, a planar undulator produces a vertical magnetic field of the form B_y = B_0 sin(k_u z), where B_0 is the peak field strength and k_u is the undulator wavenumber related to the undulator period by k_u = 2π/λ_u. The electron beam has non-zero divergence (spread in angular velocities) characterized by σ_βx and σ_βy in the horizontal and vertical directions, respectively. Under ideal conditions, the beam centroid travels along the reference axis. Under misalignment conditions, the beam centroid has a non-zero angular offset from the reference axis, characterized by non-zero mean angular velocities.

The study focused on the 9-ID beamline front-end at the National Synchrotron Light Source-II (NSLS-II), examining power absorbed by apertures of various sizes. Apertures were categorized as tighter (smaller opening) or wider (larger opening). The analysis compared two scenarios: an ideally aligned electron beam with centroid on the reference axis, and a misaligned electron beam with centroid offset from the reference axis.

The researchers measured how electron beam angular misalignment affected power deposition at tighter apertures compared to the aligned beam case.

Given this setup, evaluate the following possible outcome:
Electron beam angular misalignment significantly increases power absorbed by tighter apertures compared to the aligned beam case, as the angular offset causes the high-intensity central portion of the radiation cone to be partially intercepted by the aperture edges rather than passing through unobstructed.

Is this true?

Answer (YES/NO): YES